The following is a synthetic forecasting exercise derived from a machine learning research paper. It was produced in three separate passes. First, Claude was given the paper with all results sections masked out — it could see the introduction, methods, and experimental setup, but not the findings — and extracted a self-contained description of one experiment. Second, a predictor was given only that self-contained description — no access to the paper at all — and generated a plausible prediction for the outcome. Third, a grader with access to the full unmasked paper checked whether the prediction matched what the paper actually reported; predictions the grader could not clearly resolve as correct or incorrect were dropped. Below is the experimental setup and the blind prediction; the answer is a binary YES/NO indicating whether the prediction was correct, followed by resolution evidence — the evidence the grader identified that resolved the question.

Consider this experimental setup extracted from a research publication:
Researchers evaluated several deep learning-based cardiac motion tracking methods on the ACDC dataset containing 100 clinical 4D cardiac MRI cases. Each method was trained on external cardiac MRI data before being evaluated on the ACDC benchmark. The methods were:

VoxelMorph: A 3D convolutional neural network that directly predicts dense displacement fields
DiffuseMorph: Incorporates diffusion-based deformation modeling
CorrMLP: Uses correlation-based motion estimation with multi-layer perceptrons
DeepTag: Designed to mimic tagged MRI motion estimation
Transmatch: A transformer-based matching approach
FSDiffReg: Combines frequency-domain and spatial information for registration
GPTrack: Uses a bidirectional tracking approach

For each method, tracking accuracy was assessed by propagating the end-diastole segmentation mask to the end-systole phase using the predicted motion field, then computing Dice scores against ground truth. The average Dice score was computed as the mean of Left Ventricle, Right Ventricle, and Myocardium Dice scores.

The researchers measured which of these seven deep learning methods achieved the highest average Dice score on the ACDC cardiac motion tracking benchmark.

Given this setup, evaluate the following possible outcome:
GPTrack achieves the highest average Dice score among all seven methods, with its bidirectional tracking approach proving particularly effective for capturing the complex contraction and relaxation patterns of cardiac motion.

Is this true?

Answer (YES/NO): YES